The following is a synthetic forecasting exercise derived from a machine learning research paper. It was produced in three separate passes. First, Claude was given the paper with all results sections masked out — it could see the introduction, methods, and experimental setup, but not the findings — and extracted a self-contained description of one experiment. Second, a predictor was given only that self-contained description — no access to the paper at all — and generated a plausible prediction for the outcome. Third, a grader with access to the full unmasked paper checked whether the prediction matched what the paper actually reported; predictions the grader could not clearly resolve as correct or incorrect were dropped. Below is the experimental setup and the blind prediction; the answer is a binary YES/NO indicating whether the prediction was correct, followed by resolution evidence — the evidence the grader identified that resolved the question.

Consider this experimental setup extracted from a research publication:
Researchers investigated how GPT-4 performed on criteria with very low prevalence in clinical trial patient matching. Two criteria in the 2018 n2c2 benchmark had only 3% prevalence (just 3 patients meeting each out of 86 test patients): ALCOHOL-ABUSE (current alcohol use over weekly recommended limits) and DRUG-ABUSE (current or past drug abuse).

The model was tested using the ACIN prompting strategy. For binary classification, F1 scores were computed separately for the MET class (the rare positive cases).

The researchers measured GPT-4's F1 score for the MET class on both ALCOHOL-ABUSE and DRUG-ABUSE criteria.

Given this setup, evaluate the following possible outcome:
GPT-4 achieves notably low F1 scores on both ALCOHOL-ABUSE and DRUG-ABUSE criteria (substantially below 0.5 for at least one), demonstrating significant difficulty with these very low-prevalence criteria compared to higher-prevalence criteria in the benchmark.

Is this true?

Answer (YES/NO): NO